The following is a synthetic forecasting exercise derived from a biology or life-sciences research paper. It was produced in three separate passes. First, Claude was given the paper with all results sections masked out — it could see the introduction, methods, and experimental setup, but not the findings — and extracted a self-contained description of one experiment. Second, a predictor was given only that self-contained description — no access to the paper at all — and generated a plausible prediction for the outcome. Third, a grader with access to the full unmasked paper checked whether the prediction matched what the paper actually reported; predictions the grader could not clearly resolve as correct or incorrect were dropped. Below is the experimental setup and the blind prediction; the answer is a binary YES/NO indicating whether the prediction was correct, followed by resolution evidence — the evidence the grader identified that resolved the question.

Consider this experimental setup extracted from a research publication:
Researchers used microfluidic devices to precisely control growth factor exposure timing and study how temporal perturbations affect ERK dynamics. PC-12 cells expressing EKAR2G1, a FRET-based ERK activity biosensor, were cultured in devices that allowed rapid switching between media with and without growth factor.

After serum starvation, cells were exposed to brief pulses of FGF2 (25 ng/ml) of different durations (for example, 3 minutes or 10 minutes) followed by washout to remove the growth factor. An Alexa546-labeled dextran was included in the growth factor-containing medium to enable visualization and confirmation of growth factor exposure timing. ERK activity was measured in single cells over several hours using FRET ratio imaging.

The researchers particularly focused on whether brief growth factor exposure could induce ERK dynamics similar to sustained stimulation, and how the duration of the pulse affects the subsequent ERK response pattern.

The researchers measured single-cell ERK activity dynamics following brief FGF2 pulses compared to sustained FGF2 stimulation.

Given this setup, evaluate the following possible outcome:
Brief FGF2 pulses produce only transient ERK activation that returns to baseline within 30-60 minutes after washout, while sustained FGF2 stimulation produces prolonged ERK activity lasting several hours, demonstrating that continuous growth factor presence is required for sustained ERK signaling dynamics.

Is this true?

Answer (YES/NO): NO